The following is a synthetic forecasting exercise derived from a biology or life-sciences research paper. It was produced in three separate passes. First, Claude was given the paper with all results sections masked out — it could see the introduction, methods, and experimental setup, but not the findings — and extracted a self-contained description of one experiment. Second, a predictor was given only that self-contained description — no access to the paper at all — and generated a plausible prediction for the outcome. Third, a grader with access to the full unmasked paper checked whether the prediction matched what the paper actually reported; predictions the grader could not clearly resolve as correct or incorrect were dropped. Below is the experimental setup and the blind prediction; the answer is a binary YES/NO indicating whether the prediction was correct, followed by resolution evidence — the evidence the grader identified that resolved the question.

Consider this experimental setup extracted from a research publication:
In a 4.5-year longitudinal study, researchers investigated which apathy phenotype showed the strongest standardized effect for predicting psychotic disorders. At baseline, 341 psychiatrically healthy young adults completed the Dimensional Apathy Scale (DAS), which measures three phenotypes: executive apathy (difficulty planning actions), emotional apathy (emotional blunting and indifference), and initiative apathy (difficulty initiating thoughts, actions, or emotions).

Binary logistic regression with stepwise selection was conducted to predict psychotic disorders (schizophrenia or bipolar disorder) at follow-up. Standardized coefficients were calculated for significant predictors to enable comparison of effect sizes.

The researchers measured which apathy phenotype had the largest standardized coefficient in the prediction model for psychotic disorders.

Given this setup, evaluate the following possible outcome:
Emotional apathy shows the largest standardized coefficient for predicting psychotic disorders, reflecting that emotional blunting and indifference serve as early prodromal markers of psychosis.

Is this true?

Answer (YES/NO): YES